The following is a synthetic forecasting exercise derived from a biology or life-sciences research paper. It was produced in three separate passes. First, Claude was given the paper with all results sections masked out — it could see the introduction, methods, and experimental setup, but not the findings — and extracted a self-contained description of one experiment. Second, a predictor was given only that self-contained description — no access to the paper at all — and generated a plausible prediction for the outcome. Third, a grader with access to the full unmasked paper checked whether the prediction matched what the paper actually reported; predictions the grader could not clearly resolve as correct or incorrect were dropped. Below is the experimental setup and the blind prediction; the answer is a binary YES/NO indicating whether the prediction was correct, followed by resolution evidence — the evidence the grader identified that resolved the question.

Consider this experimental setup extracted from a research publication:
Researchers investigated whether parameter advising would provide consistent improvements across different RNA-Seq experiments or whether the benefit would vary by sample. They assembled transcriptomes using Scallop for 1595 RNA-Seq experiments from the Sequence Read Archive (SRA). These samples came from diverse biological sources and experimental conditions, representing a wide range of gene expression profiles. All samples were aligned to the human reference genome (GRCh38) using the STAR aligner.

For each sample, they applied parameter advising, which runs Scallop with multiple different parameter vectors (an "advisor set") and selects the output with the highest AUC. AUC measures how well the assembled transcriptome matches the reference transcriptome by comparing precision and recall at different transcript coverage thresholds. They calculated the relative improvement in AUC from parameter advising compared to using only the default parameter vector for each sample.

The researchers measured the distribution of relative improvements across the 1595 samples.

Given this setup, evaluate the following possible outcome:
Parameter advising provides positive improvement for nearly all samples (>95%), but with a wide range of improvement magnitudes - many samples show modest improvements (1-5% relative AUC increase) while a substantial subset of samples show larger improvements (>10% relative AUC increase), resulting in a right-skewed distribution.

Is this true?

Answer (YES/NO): NO